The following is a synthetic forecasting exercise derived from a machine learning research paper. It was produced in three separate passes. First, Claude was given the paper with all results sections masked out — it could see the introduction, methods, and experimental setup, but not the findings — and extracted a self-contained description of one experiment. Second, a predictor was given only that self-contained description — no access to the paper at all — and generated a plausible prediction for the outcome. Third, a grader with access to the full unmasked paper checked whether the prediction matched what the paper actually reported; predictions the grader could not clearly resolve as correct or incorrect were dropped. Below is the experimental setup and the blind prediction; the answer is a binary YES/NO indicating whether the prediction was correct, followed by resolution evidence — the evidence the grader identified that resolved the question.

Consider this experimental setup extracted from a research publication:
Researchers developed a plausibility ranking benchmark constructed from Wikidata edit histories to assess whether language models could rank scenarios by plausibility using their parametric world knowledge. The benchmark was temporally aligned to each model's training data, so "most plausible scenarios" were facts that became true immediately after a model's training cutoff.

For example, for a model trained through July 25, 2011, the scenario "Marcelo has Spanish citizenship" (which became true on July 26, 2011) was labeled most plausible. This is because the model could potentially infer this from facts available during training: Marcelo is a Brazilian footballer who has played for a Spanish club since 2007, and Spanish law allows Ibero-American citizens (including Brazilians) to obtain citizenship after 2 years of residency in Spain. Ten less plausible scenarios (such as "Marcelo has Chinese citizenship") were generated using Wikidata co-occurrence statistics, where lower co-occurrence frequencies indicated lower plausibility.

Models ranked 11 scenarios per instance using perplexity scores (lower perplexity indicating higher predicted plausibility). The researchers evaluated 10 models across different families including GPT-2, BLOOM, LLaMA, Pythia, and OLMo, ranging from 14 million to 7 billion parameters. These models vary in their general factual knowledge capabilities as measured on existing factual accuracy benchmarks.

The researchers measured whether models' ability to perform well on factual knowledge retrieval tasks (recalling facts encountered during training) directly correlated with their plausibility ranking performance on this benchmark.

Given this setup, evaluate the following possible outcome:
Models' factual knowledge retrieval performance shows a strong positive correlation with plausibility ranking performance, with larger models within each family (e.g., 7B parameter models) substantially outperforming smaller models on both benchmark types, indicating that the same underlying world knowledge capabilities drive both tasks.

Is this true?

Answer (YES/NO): NO